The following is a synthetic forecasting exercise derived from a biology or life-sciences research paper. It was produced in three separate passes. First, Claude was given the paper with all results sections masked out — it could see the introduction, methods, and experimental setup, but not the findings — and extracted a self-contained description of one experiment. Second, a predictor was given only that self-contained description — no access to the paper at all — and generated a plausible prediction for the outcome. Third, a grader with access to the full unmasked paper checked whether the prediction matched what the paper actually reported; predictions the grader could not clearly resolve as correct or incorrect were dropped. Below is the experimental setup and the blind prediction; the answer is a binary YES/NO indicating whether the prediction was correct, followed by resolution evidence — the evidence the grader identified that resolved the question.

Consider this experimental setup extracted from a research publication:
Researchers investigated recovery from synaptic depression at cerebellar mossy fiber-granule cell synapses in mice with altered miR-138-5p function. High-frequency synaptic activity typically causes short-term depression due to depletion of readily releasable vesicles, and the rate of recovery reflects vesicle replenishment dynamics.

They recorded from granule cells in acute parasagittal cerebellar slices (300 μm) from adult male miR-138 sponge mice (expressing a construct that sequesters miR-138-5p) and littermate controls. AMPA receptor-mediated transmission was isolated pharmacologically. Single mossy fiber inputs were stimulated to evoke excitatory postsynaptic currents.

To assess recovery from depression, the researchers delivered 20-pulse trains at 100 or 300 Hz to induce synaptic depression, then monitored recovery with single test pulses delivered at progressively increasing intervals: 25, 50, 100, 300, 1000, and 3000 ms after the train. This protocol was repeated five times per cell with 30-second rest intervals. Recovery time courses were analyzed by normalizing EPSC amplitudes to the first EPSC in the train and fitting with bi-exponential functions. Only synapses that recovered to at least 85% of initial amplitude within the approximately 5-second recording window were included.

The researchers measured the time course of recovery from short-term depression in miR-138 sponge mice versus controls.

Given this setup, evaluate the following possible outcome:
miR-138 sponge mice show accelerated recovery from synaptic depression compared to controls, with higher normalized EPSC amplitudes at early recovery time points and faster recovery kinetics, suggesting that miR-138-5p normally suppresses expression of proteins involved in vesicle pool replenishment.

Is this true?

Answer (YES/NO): YES